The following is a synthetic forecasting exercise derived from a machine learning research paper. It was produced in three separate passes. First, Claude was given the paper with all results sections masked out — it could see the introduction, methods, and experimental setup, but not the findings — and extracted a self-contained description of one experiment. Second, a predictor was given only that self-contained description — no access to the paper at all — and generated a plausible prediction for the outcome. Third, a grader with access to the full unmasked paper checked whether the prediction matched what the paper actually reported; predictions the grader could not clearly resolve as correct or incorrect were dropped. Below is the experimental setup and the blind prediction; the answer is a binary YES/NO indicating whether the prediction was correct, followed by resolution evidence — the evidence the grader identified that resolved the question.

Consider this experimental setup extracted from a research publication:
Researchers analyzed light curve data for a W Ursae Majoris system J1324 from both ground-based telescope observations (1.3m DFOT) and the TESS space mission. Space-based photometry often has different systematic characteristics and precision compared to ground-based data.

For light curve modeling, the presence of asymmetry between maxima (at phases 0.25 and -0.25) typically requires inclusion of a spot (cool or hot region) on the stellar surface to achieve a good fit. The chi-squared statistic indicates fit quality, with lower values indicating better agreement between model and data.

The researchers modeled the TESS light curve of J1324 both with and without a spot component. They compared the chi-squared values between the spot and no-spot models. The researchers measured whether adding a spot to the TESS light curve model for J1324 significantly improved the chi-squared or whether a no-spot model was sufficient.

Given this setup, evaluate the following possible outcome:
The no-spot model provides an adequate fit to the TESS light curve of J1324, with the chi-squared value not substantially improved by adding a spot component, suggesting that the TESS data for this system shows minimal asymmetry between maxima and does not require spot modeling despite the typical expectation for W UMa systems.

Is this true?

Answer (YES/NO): NO